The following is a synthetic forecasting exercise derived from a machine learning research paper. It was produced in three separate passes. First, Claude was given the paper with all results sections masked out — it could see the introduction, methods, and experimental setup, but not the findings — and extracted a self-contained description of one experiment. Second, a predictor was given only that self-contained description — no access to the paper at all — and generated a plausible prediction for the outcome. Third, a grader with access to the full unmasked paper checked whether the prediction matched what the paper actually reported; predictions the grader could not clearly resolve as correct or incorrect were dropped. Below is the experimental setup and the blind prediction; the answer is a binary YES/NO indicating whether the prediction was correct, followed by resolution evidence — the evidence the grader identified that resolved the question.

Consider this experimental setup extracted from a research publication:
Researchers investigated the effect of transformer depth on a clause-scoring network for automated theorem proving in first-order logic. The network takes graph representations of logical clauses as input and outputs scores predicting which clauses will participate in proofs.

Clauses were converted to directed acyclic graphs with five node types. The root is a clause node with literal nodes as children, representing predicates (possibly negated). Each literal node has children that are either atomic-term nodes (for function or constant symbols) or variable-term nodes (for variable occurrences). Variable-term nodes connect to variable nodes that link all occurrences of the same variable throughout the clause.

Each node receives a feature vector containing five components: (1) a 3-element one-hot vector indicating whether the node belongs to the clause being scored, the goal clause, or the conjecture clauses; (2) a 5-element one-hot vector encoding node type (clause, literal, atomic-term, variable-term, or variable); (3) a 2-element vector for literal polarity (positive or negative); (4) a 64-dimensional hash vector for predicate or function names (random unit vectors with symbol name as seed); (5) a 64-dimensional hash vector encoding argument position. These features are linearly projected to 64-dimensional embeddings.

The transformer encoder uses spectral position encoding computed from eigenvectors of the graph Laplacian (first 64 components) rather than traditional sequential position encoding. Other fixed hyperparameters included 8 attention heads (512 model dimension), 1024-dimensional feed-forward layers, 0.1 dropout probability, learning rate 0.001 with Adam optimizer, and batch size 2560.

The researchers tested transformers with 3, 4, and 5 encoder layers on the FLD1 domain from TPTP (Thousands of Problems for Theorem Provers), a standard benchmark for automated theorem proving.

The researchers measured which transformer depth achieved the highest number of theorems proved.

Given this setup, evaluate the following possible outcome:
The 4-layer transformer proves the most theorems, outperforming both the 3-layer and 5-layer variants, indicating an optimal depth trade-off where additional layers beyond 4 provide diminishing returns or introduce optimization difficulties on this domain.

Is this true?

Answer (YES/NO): NO